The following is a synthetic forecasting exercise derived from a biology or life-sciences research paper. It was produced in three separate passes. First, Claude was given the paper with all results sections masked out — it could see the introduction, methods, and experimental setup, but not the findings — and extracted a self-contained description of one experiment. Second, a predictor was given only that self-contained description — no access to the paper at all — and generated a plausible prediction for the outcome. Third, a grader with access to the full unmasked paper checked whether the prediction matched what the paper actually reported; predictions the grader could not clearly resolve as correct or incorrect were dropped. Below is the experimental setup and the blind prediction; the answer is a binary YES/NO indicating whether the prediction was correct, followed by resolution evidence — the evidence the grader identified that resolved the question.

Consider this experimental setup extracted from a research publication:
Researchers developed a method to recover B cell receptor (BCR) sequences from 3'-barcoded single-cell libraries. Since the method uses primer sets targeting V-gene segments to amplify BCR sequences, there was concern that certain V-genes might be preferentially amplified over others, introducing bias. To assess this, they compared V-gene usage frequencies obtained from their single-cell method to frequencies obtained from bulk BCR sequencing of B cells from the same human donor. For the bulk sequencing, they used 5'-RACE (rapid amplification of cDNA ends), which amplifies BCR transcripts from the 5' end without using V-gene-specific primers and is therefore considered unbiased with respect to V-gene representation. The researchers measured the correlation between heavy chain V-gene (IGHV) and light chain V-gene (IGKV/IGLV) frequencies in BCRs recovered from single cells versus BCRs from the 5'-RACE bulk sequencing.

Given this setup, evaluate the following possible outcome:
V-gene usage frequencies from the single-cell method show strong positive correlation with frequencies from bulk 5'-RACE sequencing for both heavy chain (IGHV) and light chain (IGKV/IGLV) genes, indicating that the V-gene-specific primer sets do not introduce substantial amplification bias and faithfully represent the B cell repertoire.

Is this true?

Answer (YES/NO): YES